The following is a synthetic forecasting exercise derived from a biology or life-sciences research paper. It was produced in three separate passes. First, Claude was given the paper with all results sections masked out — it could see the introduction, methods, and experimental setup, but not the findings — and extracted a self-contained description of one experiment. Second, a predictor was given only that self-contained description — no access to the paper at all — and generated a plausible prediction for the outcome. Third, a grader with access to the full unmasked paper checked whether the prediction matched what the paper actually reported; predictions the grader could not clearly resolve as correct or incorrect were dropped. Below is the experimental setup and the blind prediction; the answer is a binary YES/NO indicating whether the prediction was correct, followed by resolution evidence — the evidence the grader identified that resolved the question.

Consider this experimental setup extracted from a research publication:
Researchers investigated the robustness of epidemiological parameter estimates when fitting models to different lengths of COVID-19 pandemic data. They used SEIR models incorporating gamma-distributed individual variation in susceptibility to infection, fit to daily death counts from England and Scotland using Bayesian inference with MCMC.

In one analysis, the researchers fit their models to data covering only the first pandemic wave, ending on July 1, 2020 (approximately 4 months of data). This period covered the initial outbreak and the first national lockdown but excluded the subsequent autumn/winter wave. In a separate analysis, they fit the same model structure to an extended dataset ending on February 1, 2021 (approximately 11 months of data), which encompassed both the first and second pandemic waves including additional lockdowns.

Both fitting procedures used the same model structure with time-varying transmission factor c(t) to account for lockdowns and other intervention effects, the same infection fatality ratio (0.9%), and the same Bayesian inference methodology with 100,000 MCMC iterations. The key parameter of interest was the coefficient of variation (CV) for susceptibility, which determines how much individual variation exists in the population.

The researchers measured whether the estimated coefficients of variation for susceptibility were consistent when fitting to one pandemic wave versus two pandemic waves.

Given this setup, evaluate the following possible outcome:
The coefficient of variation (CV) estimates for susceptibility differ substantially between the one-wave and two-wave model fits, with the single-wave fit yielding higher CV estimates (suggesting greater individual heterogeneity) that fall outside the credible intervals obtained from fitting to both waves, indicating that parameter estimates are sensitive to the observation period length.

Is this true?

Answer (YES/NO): NO